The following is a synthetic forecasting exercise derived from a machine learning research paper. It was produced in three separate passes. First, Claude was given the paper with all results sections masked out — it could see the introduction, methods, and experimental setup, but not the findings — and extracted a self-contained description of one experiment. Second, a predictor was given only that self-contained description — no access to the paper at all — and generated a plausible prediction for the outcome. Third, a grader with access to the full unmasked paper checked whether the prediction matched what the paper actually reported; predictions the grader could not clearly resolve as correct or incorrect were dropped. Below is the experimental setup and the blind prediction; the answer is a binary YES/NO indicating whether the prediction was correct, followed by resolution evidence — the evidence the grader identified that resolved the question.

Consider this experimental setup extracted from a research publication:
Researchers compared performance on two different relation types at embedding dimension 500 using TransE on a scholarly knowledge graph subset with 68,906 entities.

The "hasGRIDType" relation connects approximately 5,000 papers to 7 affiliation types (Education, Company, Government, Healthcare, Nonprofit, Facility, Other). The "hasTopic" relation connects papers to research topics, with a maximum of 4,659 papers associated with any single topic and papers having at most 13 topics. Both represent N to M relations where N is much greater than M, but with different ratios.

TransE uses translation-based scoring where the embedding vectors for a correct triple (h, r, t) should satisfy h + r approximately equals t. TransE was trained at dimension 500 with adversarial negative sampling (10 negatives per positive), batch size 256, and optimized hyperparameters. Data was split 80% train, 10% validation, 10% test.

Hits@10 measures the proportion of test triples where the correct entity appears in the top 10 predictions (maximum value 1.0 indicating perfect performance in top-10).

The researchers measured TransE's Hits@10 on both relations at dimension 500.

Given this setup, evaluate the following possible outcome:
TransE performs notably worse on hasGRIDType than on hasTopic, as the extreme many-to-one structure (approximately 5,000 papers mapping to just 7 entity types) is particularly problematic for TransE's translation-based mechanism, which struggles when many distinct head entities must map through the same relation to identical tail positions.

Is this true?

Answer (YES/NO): NO